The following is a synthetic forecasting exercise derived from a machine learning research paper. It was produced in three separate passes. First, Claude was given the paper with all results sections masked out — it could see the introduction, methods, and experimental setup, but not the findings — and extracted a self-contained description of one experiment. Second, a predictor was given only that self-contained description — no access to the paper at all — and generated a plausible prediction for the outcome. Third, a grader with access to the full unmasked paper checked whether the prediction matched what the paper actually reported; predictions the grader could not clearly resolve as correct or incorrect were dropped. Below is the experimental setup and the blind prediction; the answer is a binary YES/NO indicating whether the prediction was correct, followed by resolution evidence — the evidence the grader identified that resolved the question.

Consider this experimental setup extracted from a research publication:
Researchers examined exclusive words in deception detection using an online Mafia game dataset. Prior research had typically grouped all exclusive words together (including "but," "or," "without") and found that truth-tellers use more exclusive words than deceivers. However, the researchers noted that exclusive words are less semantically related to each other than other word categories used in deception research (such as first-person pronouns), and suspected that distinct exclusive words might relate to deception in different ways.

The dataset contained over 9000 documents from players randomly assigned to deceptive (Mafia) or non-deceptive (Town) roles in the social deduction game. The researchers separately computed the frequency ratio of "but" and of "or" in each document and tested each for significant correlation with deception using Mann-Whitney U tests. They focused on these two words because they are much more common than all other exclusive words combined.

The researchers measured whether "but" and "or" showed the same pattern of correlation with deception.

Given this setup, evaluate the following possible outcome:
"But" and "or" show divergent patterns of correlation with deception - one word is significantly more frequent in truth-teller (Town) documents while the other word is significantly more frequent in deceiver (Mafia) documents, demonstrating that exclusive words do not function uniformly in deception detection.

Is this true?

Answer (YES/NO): NO